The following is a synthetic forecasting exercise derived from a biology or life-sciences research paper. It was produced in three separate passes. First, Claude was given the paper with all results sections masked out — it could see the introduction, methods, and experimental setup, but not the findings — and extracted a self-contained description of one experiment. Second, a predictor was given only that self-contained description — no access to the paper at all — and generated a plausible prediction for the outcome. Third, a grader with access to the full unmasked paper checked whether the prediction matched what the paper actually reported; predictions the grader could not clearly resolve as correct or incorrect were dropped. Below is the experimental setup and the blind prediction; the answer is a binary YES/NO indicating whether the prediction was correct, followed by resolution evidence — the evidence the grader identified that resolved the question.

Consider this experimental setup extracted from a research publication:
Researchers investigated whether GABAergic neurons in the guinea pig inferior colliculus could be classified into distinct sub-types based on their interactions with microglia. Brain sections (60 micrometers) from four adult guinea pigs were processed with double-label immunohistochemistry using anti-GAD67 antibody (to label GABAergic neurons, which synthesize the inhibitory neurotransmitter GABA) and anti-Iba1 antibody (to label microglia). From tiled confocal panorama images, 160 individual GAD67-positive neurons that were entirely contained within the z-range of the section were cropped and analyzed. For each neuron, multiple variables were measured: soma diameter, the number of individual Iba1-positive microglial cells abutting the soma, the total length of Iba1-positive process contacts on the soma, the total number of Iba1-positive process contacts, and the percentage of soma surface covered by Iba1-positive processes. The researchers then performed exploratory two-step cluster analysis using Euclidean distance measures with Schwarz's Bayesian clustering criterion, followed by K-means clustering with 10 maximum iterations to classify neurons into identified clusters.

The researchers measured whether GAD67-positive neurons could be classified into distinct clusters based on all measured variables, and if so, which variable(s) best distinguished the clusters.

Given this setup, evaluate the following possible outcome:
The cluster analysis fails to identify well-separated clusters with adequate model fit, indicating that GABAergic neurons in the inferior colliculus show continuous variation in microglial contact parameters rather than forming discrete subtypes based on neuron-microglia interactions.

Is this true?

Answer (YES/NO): NO